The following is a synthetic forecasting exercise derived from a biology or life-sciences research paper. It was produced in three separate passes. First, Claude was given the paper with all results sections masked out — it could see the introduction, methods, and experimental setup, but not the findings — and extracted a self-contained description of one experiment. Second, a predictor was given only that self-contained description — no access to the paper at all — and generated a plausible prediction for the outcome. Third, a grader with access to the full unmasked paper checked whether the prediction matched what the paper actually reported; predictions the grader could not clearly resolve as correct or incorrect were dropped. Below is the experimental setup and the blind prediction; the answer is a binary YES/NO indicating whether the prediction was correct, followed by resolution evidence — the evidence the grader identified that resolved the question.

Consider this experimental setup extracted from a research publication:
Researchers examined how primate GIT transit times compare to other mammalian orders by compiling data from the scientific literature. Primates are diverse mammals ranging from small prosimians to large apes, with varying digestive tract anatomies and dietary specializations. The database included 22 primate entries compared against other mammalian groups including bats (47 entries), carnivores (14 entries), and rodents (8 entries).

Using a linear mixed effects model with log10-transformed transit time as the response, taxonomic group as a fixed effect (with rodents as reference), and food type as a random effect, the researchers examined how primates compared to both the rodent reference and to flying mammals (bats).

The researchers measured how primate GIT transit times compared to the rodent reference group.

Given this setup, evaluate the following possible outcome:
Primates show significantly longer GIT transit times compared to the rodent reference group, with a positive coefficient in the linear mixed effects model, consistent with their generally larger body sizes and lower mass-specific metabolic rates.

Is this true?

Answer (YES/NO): YES